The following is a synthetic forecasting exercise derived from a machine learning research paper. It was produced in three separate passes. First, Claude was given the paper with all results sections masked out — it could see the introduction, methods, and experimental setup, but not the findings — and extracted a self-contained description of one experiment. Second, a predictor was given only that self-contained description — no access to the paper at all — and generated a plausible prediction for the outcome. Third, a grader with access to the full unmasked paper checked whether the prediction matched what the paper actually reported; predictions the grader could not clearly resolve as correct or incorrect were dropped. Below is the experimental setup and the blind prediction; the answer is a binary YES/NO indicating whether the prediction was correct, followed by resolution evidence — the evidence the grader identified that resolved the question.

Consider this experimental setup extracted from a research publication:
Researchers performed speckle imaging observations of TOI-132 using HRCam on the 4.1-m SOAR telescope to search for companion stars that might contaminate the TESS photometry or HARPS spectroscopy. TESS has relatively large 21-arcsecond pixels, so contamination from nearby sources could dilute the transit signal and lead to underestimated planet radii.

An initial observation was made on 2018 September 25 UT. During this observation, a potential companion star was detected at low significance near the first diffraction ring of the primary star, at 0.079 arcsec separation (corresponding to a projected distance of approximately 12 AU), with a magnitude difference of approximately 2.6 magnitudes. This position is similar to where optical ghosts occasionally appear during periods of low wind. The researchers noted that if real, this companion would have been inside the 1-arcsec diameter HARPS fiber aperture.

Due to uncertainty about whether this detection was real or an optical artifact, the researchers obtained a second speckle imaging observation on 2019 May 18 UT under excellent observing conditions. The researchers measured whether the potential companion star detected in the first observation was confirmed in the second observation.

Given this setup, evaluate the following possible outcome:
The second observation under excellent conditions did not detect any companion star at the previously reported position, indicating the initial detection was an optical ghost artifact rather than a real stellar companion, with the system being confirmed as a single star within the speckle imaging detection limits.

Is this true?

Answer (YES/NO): YES